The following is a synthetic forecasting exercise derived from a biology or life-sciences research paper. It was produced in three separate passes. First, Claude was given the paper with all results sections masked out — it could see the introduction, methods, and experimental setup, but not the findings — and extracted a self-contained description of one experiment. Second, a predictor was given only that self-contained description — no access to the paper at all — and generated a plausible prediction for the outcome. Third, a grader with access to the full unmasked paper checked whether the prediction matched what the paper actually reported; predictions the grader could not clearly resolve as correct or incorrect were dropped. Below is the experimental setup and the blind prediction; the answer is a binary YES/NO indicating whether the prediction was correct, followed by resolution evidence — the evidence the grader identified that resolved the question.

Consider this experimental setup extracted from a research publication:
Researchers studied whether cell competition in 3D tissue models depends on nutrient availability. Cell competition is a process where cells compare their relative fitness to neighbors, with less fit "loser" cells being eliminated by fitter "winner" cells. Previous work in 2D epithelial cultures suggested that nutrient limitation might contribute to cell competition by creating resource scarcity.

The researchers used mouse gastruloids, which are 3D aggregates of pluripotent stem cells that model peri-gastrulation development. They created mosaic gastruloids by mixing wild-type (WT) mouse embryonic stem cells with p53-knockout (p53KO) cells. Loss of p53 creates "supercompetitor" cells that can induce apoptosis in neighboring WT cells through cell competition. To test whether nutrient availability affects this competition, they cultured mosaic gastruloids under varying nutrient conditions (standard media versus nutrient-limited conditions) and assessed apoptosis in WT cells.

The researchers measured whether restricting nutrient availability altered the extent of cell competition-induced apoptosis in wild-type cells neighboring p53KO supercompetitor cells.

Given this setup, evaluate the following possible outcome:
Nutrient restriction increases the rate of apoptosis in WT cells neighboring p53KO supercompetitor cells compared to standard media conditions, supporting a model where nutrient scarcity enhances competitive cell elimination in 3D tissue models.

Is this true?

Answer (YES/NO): NO